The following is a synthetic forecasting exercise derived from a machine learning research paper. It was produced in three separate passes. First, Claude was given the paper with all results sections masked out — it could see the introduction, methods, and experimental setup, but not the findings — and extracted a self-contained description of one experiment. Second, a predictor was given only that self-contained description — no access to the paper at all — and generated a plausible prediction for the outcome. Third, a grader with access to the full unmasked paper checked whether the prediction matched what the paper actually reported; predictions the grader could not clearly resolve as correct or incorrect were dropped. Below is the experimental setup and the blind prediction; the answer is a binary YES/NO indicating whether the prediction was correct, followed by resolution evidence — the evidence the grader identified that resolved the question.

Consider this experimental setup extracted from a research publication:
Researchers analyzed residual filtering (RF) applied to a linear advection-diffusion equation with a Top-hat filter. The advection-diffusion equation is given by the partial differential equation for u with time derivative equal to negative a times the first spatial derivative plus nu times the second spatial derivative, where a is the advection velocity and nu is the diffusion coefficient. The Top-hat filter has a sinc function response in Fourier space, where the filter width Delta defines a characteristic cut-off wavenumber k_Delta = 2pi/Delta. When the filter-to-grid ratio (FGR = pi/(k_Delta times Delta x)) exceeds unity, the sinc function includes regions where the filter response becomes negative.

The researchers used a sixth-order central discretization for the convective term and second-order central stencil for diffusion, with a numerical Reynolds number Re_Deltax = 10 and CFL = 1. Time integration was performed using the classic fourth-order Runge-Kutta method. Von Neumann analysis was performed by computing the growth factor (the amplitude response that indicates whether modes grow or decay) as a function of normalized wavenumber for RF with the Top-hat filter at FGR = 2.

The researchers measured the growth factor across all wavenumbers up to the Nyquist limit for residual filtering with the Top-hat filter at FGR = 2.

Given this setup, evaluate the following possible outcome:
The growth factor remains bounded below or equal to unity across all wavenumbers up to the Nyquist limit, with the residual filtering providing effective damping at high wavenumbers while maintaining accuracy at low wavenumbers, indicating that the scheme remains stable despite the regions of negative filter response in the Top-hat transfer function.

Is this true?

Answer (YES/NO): NO